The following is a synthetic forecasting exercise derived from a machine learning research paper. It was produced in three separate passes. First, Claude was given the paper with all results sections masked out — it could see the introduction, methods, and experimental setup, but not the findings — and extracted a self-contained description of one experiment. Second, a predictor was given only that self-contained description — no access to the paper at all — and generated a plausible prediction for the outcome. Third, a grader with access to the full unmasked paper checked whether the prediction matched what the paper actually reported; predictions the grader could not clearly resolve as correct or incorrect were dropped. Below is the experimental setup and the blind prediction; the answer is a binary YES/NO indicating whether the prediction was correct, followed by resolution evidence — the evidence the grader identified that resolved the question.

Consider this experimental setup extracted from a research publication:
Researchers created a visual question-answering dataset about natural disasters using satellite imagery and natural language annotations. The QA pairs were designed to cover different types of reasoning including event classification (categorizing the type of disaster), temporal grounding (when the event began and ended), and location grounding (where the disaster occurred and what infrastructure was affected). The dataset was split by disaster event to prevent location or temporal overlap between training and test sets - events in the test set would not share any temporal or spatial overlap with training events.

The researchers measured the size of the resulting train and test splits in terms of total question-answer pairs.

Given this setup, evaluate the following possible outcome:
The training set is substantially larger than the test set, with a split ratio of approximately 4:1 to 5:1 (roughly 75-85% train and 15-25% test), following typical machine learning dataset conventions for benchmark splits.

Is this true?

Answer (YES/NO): YES